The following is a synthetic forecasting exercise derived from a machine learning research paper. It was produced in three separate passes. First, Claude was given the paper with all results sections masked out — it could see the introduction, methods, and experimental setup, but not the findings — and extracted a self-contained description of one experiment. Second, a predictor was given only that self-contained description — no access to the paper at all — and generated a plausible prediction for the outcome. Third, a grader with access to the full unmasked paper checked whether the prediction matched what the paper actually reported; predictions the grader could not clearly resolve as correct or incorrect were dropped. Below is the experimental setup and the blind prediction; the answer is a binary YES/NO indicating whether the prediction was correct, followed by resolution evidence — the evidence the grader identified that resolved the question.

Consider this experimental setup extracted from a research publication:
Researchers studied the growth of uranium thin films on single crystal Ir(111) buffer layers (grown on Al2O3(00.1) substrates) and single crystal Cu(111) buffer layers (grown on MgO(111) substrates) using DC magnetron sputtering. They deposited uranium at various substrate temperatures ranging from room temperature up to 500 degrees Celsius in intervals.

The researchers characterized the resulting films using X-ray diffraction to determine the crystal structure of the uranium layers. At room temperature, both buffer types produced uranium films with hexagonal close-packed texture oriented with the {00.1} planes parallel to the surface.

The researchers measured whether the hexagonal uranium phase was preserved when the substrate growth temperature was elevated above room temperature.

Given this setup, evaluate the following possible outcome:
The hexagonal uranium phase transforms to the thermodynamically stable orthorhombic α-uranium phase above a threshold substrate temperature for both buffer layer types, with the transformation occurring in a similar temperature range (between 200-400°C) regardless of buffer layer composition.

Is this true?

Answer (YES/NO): NO